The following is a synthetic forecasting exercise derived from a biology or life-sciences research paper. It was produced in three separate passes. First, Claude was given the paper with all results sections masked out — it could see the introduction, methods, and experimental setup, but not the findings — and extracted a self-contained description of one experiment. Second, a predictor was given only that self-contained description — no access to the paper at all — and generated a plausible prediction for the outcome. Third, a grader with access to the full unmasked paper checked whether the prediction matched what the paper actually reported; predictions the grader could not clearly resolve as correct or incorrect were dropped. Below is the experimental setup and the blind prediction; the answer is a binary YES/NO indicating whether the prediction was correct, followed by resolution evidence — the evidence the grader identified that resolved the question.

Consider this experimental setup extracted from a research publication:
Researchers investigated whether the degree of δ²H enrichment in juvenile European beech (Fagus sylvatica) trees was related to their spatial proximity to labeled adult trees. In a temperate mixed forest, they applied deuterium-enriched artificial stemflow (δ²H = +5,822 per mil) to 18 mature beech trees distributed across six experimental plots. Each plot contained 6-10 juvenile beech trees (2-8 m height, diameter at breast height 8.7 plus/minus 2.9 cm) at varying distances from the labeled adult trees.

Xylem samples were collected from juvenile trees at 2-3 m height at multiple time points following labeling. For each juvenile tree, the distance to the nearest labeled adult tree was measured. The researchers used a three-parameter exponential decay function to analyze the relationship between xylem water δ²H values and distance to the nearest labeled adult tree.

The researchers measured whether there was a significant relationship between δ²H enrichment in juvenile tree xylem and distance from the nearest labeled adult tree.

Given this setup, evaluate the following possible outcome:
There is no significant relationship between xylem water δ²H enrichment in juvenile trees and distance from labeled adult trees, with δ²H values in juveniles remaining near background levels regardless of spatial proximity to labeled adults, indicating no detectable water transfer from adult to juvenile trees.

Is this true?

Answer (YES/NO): NO